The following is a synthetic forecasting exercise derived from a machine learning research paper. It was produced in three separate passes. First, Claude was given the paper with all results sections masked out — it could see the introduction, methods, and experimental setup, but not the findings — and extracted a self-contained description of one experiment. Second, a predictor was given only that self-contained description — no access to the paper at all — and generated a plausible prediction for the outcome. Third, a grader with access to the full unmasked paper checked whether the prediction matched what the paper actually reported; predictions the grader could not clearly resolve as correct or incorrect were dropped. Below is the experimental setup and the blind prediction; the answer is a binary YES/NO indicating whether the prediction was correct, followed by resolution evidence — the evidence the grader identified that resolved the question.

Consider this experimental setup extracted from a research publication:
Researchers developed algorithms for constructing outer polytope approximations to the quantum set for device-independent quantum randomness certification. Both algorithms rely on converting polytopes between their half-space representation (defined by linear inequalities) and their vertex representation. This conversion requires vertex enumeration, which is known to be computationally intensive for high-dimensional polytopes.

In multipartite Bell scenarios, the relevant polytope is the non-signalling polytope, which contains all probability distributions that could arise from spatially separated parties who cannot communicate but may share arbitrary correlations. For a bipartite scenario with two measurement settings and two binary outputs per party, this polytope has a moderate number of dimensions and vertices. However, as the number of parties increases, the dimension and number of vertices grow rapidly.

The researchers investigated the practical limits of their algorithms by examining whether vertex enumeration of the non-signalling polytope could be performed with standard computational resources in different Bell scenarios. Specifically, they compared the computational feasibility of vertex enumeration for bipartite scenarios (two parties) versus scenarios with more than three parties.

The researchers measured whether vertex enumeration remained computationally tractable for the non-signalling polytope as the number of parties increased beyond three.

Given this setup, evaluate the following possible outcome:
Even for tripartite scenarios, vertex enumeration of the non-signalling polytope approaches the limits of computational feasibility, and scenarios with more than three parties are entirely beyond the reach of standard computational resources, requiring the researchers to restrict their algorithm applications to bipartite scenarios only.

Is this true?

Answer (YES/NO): NO